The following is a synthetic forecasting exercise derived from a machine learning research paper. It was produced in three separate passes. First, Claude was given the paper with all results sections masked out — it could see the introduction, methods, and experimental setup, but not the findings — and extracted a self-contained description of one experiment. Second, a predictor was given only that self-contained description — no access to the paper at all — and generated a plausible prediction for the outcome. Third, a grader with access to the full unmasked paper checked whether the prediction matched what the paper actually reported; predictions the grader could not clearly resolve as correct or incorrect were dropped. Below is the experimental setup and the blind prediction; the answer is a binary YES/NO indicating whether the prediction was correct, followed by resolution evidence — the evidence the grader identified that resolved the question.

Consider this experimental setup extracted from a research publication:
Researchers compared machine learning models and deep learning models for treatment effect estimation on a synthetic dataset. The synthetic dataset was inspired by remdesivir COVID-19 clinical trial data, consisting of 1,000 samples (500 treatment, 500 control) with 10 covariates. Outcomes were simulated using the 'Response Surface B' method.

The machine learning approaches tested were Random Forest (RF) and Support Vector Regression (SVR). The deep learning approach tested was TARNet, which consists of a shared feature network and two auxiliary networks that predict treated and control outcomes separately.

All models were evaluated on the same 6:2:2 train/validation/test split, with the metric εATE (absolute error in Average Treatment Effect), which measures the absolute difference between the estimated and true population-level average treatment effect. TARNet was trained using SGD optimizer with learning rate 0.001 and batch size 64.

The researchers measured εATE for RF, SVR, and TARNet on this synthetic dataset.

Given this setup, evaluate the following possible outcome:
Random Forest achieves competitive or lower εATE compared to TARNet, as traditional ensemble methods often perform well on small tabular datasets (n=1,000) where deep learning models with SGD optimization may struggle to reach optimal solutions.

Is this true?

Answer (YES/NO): NO